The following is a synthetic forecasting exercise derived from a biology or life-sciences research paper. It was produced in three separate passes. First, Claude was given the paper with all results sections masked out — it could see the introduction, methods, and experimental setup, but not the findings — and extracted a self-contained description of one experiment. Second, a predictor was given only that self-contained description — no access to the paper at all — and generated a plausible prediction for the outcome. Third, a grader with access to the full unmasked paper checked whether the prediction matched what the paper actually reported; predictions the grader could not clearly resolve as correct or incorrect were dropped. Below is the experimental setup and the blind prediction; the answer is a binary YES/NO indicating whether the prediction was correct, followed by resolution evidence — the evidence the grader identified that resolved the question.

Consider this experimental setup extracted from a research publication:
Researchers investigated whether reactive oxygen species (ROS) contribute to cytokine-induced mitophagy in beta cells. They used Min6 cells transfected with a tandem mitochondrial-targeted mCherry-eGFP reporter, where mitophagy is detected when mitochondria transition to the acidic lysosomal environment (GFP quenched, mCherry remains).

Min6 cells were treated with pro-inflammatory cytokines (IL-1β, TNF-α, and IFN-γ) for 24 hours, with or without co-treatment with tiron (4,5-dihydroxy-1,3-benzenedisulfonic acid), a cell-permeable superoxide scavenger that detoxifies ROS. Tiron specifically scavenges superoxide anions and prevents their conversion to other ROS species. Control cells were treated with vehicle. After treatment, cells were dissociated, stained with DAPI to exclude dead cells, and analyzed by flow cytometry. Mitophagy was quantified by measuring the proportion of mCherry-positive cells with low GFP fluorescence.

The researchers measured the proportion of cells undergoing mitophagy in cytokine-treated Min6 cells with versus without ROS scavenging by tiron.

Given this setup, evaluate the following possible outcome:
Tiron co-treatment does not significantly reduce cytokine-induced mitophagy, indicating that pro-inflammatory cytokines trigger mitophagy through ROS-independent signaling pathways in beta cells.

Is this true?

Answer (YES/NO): NO